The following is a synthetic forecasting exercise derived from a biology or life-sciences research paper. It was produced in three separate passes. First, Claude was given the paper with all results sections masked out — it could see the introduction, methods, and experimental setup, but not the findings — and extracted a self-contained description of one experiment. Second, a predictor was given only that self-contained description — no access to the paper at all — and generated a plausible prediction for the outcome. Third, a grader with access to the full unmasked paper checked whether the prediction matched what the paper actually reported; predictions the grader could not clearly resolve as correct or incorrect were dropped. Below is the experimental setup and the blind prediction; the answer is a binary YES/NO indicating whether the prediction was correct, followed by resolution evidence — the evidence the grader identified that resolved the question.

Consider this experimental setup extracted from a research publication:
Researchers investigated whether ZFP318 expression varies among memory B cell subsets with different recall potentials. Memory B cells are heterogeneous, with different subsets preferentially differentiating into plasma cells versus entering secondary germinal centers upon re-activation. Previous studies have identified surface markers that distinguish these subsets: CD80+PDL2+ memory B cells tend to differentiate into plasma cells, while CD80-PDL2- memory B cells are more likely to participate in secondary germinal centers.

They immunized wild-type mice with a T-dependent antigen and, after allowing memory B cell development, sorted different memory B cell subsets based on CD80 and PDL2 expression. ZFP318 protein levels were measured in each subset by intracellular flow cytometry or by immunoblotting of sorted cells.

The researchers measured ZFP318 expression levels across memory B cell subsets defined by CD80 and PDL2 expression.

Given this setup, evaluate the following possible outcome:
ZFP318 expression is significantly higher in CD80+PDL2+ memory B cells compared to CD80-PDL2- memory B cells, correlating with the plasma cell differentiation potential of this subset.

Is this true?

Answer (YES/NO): YES